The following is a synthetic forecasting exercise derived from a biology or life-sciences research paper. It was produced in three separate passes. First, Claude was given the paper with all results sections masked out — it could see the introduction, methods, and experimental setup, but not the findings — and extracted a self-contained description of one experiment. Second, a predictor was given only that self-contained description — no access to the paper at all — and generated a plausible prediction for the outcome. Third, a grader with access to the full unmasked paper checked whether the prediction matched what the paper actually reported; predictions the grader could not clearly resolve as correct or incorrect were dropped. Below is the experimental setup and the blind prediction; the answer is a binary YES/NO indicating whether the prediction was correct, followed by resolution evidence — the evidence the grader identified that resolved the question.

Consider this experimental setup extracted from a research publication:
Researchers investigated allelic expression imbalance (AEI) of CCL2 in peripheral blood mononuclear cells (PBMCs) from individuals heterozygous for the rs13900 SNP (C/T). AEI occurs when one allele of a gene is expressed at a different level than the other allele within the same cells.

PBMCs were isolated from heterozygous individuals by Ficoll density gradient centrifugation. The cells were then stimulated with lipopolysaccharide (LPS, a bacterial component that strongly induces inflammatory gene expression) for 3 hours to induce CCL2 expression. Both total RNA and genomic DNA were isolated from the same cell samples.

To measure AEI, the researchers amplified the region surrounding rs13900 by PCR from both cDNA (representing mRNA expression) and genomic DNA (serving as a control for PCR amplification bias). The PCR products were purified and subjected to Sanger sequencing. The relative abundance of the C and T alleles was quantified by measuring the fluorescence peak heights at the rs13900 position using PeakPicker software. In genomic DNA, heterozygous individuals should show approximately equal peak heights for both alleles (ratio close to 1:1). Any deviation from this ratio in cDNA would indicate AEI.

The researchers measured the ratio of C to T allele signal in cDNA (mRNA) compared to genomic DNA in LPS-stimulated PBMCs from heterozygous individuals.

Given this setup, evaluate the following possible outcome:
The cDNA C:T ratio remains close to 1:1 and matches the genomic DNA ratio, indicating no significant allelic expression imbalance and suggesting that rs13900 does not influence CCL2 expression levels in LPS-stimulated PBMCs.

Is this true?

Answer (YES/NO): NO